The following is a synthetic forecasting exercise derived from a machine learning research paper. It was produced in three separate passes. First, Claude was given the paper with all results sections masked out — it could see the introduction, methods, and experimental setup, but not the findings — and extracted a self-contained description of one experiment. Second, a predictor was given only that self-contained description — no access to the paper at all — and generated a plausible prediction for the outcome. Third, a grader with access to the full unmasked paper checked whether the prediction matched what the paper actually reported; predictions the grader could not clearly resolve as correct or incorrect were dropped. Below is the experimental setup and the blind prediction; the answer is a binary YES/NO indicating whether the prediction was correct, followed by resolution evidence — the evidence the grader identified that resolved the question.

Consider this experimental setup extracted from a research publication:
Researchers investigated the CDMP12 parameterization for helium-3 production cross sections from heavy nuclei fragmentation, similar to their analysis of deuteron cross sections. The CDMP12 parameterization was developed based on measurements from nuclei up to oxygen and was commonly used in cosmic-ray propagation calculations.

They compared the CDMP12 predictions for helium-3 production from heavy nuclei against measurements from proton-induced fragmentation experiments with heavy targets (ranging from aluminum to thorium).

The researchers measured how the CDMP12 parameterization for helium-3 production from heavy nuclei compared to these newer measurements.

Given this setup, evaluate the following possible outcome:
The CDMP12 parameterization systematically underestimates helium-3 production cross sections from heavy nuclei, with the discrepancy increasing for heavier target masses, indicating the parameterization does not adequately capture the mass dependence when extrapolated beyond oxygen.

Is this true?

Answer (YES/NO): NO